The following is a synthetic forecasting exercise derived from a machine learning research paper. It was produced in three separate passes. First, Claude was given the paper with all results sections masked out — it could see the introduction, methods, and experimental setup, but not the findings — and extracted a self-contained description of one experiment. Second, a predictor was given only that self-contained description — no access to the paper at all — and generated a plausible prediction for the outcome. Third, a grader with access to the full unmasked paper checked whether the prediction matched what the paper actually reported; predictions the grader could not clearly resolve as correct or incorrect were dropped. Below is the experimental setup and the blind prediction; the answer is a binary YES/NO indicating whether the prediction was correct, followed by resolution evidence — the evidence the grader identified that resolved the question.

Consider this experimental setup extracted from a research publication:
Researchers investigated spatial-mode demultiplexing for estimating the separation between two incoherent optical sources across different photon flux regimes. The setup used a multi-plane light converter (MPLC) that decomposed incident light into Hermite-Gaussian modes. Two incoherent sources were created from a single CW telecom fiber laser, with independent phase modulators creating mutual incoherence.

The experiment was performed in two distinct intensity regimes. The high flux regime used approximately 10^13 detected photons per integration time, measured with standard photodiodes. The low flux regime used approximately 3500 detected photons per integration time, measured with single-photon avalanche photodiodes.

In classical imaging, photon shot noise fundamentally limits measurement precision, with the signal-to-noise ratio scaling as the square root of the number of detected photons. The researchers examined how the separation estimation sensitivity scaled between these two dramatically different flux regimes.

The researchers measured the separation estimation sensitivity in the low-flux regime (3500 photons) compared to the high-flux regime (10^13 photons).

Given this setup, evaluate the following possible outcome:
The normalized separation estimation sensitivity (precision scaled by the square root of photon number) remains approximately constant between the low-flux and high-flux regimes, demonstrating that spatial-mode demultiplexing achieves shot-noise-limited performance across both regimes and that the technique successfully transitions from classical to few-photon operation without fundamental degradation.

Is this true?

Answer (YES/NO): NO